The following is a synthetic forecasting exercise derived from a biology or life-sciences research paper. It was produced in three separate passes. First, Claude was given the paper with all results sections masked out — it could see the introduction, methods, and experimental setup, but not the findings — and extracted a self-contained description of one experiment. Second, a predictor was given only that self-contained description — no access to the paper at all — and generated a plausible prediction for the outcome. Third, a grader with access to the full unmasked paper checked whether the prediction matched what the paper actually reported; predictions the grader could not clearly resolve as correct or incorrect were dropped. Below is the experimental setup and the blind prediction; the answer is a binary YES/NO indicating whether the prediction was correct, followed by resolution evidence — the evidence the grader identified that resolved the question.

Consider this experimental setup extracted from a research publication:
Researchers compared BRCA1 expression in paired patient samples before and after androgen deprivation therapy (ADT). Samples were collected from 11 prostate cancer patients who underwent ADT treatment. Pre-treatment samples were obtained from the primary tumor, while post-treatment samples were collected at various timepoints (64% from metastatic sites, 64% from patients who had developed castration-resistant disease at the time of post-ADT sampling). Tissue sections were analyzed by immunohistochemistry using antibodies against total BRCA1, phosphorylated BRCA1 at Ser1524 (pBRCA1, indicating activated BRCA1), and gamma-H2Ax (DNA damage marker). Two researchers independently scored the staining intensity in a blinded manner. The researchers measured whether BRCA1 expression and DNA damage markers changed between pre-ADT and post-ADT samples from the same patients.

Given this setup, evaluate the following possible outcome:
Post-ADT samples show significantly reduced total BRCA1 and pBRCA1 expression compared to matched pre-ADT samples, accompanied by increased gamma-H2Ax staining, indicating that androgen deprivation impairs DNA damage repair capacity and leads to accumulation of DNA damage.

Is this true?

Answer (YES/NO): NO